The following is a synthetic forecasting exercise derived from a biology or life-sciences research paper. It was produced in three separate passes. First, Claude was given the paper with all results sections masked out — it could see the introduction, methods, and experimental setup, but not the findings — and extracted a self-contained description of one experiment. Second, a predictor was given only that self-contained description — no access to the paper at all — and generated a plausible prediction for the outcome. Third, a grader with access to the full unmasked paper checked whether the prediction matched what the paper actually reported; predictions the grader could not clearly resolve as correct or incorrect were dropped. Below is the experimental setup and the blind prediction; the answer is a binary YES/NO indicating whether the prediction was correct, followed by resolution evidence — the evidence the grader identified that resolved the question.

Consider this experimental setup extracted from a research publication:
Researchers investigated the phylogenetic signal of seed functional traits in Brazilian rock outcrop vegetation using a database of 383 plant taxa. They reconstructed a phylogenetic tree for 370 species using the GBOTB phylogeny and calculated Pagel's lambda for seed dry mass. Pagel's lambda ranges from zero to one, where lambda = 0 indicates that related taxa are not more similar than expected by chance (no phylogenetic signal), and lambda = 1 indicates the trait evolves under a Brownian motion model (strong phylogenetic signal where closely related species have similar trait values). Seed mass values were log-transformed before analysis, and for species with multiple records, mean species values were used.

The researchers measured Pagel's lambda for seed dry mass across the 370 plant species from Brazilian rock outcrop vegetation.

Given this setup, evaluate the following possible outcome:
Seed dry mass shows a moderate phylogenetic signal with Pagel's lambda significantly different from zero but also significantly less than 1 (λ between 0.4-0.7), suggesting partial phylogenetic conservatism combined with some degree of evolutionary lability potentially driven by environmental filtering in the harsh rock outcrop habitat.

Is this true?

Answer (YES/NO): NO